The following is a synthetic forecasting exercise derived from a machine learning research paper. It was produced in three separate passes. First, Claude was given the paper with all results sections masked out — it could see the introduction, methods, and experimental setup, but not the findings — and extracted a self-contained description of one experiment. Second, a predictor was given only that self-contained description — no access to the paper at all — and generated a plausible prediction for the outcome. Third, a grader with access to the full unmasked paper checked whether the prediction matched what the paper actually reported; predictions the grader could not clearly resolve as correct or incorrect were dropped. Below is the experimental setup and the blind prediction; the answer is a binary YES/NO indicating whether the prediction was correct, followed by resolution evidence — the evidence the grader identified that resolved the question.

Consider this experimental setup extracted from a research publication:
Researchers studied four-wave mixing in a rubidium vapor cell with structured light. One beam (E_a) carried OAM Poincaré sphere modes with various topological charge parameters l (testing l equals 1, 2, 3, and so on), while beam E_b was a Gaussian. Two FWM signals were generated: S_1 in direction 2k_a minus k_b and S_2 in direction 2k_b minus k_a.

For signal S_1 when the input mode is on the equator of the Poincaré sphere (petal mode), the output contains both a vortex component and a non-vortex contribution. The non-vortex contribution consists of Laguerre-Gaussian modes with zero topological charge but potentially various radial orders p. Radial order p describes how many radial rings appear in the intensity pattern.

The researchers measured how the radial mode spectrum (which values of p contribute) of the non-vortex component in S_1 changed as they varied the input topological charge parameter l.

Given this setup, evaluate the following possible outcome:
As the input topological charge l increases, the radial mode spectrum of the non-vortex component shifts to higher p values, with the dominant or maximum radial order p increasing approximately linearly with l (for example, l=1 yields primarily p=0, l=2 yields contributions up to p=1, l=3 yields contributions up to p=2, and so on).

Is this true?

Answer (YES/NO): NO